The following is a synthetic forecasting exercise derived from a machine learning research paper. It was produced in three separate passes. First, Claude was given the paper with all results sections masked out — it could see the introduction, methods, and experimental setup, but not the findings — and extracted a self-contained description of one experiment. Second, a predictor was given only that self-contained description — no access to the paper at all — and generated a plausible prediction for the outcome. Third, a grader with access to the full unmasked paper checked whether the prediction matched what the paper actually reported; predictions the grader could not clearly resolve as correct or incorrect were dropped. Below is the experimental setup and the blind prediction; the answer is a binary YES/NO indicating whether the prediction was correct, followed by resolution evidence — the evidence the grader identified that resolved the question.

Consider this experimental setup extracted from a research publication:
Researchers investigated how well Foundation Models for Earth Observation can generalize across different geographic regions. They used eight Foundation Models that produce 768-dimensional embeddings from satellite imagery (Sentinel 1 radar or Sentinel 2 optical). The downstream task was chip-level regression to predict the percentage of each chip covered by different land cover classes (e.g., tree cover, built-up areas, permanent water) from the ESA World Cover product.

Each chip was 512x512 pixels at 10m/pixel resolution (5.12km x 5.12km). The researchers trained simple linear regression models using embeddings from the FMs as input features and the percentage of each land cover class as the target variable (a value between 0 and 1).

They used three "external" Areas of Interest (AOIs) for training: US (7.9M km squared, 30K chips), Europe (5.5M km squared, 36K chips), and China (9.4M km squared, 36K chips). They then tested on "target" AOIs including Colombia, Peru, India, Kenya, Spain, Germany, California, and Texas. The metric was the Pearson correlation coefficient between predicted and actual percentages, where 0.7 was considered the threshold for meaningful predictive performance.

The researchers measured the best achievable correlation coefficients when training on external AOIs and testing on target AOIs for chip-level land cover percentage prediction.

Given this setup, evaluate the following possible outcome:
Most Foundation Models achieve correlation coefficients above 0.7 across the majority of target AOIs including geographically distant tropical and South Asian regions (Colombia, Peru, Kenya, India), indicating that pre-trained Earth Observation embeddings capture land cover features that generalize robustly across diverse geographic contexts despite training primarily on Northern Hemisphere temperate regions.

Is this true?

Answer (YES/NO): NO